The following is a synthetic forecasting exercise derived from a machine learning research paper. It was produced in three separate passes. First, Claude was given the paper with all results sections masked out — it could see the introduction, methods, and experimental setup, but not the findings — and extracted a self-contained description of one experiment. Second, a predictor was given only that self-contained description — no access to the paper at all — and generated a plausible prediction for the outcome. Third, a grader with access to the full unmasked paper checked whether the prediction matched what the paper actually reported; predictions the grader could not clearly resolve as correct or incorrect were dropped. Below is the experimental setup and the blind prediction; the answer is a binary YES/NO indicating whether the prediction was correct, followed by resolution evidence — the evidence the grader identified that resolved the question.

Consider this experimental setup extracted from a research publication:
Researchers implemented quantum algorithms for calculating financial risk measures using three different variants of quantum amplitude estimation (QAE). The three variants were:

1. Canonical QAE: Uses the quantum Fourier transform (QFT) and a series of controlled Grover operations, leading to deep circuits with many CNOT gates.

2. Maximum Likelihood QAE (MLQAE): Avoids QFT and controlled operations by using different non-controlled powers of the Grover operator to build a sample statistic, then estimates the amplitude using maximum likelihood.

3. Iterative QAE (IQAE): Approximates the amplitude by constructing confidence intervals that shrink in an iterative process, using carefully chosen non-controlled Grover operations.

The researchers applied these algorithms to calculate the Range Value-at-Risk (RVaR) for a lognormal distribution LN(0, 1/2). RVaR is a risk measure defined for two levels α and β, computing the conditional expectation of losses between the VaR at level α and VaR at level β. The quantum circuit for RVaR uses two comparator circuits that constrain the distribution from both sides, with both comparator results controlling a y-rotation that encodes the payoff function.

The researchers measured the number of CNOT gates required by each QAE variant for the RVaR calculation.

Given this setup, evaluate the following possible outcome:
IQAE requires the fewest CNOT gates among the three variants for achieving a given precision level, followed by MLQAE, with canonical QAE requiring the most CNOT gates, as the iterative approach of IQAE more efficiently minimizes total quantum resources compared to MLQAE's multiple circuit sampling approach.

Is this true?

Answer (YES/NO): NO